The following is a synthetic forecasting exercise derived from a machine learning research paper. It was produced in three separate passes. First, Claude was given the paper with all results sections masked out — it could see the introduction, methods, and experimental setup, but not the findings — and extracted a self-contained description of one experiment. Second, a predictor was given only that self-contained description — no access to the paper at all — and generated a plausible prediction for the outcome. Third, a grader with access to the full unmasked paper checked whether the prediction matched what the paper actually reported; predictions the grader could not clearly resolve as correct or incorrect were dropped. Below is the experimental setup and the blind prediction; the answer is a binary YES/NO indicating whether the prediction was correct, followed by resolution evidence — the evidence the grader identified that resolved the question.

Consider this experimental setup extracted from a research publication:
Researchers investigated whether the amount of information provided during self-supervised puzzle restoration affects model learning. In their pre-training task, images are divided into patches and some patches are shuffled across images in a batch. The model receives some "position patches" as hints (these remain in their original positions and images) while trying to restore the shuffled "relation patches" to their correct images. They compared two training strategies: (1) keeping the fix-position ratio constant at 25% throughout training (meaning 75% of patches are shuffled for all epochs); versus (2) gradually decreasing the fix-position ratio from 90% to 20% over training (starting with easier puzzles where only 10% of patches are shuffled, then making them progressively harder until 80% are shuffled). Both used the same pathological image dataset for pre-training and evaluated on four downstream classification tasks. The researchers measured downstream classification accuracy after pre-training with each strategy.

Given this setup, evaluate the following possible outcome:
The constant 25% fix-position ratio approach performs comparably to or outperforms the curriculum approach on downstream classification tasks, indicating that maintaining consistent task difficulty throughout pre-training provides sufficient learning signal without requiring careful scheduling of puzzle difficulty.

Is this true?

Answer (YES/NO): NO